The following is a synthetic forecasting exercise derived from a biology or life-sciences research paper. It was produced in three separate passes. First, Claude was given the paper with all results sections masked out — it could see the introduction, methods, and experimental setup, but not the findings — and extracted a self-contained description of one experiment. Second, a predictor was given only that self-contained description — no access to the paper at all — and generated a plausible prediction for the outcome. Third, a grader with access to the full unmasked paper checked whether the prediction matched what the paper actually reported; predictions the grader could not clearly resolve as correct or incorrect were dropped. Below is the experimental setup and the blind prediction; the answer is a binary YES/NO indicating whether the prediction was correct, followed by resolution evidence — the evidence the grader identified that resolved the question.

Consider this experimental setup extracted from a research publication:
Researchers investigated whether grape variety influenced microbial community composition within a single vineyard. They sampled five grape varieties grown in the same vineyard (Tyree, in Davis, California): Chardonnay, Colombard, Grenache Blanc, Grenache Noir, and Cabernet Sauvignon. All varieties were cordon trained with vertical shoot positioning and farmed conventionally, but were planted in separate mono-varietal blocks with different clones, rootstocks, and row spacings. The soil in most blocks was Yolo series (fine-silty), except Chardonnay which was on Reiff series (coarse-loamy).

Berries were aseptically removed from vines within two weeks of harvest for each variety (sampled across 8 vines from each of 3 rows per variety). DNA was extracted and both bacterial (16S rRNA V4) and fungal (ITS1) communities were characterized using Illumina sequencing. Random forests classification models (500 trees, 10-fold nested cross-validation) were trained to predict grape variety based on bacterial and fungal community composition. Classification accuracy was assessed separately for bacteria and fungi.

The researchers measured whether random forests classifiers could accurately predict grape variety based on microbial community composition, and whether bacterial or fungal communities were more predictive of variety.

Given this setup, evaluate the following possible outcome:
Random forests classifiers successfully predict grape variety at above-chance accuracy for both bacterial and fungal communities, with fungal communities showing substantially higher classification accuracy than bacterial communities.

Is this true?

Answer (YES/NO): NO